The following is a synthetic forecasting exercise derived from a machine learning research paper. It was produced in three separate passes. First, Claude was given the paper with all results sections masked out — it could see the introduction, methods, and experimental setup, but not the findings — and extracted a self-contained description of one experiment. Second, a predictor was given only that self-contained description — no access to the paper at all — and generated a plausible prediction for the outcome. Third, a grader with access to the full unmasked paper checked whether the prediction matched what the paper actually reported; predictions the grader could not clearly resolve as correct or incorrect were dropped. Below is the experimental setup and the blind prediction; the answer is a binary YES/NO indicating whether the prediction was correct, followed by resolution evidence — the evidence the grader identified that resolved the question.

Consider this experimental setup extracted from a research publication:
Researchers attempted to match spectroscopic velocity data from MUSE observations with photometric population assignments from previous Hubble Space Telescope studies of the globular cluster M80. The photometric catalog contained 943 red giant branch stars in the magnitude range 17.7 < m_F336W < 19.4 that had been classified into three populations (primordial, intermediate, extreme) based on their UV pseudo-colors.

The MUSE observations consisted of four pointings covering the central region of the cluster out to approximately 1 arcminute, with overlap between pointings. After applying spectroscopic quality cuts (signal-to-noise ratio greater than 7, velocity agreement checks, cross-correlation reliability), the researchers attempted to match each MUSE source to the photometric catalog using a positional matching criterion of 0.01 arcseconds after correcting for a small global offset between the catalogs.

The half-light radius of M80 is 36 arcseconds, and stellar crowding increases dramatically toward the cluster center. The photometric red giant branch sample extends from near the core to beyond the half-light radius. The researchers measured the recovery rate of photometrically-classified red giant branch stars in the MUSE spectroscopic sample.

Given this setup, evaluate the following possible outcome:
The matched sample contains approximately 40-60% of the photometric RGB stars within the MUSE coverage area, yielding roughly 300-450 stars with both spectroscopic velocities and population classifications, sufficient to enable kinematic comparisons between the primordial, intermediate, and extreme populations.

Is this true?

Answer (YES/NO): NO